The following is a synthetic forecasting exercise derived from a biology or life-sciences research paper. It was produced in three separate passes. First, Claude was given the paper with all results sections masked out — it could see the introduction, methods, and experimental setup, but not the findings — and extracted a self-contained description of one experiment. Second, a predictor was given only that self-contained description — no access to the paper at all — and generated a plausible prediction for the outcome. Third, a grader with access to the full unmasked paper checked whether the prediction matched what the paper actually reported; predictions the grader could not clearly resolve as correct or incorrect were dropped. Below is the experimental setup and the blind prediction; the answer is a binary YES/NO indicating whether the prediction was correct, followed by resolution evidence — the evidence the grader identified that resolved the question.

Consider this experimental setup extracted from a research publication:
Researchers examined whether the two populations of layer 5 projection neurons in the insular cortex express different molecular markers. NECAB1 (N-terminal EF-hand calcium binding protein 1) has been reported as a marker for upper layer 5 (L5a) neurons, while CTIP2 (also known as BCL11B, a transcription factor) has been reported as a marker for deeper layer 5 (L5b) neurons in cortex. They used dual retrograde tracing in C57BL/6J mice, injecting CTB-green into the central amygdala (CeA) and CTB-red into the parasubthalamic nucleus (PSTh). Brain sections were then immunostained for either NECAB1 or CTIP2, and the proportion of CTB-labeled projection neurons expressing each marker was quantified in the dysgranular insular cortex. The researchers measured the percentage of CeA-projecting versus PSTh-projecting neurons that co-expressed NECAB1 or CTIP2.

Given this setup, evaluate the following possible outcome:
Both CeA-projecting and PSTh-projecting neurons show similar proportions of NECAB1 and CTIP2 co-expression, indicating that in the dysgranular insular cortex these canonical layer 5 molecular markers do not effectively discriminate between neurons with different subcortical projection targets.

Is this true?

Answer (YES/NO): NO